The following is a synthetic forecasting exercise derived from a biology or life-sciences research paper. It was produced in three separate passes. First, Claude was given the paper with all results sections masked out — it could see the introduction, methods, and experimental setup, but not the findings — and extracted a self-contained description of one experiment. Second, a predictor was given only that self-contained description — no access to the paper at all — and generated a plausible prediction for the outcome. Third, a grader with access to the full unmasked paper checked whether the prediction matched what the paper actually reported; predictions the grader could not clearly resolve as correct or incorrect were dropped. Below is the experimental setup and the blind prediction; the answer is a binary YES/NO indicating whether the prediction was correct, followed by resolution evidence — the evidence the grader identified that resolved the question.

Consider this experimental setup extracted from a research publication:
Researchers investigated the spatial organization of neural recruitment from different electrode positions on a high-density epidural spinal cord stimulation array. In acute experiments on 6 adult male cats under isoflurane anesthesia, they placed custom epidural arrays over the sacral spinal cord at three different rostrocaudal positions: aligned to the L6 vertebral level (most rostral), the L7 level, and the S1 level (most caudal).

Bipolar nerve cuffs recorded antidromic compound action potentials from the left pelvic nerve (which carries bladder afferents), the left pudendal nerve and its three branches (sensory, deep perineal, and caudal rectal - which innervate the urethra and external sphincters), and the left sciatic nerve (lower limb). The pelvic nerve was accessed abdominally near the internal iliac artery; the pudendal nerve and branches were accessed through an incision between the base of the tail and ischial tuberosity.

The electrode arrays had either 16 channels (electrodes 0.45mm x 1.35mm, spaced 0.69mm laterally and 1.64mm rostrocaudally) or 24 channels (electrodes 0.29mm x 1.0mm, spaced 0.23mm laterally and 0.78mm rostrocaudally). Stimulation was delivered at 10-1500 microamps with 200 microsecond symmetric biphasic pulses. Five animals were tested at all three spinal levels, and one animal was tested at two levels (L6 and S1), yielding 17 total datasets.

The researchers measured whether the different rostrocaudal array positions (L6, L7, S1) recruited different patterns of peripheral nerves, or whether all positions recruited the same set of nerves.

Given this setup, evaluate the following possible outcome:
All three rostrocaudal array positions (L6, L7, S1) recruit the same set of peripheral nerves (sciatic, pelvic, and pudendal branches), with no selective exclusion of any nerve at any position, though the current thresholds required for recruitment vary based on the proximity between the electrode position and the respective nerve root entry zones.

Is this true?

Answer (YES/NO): YES